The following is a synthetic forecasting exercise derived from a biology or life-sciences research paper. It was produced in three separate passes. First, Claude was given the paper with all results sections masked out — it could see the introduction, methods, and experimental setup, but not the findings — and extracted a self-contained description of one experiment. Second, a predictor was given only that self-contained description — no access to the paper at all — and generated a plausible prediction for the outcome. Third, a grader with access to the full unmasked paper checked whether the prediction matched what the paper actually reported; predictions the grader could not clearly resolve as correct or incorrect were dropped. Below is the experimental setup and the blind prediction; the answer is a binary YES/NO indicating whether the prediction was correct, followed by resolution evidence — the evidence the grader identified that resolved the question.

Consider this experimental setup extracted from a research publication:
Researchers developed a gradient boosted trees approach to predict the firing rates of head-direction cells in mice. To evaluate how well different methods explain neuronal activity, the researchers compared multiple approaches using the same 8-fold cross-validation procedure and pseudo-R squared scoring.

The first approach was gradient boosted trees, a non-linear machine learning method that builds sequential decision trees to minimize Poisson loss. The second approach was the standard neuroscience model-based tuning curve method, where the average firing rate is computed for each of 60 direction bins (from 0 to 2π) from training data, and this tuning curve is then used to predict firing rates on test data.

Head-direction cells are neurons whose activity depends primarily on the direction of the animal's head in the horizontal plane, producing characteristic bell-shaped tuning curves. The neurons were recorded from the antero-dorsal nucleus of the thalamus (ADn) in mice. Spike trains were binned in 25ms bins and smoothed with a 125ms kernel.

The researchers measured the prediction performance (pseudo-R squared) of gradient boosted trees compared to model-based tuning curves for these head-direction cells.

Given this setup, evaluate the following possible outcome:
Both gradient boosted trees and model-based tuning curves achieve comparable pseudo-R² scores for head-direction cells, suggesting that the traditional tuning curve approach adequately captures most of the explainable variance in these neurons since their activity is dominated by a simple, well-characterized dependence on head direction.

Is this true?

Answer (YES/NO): YES